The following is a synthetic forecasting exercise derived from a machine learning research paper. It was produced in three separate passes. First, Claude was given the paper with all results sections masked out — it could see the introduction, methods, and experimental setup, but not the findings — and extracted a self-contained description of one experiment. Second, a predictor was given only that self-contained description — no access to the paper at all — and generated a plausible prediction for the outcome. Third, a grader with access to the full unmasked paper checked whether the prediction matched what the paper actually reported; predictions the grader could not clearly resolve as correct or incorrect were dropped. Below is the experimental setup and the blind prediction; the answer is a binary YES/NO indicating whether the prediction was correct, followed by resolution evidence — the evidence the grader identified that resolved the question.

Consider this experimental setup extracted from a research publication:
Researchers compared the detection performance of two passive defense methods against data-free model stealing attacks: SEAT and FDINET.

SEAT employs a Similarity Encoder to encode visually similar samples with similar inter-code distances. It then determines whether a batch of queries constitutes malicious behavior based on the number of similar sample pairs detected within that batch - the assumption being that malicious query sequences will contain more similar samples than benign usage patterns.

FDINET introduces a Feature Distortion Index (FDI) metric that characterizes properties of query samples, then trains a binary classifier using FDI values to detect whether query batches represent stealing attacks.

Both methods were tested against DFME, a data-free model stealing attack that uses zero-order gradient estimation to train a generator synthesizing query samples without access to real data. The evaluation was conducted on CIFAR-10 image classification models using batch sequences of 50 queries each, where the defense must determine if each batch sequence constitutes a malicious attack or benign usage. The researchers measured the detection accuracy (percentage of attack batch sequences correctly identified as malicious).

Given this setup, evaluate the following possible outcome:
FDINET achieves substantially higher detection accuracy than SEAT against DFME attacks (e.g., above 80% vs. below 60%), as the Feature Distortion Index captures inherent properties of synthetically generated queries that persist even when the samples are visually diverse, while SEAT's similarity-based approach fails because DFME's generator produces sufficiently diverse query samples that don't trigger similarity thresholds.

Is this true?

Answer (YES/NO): YES